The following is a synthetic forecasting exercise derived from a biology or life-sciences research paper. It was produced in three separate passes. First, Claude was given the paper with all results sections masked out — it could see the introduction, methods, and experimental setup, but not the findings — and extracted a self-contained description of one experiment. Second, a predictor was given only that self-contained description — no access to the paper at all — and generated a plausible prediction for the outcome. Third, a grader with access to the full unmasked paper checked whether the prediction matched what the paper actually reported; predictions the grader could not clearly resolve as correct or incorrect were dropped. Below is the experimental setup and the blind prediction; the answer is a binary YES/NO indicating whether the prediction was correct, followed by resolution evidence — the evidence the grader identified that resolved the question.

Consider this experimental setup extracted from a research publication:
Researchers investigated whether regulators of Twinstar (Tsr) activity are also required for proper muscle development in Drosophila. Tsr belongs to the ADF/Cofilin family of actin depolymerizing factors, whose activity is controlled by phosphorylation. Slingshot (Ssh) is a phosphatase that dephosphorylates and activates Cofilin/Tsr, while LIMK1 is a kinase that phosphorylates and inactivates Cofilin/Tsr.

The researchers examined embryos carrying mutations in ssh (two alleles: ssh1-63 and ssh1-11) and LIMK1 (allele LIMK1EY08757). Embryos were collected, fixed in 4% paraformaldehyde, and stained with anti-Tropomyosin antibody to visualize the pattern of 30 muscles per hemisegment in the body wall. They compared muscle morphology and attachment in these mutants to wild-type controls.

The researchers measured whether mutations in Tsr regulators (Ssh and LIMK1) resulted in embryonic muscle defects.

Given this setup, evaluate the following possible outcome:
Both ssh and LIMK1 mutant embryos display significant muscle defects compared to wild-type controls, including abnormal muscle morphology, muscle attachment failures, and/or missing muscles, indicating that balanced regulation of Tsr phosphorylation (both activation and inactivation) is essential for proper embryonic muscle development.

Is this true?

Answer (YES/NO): NO